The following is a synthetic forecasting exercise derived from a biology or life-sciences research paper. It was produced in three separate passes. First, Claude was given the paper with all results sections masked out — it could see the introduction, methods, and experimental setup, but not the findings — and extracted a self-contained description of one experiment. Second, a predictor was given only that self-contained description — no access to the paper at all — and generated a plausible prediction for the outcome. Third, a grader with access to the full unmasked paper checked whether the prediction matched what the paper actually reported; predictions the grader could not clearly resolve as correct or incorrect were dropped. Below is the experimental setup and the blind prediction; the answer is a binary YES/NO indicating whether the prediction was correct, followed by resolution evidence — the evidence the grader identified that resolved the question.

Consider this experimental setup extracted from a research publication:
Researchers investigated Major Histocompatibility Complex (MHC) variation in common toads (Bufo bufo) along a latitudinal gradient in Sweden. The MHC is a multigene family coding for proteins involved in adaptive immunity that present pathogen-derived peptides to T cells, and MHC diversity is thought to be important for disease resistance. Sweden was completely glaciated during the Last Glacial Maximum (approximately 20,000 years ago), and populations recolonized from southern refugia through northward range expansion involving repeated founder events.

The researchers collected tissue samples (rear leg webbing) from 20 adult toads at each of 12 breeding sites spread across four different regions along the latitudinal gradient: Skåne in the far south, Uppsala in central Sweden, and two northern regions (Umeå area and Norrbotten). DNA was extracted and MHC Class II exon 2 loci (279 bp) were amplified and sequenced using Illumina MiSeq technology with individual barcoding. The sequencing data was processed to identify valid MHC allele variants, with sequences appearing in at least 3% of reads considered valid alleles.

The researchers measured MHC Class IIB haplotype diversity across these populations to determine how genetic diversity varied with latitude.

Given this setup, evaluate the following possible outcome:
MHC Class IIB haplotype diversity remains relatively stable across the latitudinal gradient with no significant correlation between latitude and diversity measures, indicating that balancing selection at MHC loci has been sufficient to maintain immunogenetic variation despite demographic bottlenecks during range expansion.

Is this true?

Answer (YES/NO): NO